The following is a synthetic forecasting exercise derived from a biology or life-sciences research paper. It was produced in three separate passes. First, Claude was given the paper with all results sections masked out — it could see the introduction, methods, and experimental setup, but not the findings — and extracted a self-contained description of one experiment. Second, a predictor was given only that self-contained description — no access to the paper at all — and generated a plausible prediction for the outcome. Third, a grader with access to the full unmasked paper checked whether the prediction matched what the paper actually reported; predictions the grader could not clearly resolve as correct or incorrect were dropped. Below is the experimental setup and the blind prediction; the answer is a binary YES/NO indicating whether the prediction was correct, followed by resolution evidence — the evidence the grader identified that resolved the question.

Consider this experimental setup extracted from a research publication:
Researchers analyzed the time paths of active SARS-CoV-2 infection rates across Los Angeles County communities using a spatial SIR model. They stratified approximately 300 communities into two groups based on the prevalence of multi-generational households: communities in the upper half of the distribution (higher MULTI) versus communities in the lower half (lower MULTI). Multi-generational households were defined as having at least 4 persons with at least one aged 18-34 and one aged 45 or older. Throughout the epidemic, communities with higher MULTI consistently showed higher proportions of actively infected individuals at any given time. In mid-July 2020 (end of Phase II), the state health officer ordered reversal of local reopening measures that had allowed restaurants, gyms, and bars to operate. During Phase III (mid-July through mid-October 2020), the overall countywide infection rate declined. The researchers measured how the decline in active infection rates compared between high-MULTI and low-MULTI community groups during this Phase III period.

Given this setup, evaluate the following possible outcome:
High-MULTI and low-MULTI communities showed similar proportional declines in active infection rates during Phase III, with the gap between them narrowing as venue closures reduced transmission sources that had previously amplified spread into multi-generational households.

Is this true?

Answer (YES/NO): NO